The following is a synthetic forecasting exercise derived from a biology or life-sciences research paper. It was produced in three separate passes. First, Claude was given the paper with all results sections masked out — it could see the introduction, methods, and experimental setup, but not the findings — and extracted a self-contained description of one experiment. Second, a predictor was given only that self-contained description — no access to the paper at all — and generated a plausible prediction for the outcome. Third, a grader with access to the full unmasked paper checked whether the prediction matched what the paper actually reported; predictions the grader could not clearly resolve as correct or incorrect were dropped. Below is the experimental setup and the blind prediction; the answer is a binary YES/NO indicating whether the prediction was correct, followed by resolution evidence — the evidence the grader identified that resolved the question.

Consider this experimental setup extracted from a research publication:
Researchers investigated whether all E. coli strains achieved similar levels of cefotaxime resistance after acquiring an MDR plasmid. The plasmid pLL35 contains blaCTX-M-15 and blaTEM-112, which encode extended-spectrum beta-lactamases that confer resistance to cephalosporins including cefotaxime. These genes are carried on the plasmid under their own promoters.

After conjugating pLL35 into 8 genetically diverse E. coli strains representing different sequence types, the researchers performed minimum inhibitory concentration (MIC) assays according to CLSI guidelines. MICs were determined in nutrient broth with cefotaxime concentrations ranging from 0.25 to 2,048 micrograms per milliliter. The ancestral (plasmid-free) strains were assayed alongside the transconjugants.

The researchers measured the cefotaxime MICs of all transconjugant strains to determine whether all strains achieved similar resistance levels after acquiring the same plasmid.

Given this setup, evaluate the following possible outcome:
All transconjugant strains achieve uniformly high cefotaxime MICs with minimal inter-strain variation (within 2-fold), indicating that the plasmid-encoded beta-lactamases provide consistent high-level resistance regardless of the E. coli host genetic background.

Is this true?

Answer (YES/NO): NO